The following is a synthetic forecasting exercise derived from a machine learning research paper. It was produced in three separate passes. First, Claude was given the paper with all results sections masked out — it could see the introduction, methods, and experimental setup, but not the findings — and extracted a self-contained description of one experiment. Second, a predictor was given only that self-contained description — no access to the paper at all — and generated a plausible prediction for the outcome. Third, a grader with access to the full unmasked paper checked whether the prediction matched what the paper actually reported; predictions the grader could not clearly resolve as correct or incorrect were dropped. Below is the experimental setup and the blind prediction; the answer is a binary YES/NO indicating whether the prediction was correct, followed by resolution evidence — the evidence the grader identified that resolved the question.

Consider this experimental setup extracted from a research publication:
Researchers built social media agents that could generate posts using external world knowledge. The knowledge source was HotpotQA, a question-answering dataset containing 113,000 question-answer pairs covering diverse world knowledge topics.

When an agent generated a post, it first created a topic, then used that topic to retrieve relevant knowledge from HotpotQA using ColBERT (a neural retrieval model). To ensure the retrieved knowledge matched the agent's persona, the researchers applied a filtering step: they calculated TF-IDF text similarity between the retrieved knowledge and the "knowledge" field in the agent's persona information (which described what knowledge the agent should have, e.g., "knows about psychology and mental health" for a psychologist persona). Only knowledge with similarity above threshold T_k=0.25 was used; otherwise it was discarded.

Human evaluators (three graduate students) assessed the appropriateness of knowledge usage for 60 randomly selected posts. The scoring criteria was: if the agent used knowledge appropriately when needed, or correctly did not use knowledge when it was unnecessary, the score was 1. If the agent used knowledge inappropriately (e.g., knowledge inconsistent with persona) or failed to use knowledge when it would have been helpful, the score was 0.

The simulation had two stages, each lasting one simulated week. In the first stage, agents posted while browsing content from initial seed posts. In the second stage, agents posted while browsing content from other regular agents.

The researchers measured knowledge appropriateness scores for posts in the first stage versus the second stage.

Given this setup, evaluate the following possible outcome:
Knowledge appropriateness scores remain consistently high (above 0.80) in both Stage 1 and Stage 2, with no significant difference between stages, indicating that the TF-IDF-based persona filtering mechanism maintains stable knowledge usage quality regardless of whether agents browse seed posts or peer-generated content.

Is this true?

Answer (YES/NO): NO